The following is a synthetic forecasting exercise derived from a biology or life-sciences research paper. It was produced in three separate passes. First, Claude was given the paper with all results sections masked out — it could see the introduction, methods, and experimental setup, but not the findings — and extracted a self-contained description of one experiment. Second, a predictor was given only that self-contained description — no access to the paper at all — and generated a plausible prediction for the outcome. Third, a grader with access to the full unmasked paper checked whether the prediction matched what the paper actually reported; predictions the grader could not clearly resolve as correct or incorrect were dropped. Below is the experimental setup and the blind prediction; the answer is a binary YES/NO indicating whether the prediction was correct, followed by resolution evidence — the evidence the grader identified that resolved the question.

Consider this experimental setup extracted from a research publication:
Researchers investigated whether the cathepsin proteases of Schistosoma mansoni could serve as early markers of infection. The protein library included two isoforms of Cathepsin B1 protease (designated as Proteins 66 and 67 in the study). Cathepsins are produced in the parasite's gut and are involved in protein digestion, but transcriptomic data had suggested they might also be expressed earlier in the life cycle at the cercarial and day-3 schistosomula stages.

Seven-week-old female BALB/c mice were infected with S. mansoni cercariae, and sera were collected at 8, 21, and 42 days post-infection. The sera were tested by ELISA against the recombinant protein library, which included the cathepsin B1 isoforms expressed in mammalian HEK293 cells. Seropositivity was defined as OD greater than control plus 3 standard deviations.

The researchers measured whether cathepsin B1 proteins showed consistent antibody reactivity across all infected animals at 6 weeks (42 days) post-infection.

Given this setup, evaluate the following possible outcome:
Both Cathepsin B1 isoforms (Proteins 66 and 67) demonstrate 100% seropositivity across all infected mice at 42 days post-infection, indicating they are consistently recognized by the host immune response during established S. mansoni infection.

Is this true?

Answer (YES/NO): NO